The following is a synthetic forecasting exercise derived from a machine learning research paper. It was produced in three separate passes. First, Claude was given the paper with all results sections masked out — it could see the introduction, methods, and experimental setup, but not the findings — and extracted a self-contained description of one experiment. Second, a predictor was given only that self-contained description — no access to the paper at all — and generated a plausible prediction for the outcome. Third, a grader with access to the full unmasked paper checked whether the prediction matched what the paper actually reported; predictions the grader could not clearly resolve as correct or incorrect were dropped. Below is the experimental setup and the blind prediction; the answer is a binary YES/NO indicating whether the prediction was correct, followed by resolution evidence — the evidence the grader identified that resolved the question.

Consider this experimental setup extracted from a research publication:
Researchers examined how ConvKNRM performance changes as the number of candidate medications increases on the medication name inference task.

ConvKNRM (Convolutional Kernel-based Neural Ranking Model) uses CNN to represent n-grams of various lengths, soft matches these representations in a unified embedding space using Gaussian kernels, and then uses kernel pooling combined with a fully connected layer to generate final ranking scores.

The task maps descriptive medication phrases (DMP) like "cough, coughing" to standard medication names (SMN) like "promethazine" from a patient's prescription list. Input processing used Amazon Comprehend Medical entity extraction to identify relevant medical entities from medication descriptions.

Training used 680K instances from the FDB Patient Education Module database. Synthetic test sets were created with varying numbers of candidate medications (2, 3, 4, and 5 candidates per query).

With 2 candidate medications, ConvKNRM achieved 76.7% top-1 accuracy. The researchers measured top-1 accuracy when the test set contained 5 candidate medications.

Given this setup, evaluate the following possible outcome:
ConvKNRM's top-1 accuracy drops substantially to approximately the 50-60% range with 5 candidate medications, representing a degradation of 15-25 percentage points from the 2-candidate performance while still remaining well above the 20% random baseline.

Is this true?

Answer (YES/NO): YES